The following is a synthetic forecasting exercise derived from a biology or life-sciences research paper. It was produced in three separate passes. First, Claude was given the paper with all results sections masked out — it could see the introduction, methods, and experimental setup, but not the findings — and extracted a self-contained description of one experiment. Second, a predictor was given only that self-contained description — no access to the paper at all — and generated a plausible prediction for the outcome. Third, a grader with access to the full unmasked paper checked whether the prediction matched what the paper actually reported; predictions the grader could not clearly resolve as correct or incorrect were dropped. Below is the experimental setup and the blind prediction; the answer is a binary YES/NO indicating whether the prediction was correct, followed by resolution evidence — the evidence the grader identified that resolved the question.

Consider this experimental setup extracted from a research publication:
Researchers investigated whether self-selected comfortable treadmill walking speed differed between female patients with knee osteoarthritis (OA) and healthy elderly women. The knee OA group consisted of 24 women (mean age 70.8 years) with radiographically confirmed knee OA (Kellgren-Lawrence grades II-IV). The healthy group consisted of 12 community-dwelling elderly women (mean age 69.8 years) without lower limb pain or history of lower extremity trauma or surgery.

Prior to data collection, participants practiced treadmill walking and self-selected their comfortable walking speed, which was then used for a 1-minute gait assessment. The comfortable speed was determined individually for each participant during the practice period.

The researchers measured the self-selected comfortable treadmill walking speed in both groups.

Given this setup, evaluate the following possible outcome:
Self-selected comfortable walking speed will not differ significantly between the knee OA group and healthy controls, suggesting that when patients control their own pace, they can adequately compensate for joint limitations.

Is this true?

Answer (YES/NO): YES